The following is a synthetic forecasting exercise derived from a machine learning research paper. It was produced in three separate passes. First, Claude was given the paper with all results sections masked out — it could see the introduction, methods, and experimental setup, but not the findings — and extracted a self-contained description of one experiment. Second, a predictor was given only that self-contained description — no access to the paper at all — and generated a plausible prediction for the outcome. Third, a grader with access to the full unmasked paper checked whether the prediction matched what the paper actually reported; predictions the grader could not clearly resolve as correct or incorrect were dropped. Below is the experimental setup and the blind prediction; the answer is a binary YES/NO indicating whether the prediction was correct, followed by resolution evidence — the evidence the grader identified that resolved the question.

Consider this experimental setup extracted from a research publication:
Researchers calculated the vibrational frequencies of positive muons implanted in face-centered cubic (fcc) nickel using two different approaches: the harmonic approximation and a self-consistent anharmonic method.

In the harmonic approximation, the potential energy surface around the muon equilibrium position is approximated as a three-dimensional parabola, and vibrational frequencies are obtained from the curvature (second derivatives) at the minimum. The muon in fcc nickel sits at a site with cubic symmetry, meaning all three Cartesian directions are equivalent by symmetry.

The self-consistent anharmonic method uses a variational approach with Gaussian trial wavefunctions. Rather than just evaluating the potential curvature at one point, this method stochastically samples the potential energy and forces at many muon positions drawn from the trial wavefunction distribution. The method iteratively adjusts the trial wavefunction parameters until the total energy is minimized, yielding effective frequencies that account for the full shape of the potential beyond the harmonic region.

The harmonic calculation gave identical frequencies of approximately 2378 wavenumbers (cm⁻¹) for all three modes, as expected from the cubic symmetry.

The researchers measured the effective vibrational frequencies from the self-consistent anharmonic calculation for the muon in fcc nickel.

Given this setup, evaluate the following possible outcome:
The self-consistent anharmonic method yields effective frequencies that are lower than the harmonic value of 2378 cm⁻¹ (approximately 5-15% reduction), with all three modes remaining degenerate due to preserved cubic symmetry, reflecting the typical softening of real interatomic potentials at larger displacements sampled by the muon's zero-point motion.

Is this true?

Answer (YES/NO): NO